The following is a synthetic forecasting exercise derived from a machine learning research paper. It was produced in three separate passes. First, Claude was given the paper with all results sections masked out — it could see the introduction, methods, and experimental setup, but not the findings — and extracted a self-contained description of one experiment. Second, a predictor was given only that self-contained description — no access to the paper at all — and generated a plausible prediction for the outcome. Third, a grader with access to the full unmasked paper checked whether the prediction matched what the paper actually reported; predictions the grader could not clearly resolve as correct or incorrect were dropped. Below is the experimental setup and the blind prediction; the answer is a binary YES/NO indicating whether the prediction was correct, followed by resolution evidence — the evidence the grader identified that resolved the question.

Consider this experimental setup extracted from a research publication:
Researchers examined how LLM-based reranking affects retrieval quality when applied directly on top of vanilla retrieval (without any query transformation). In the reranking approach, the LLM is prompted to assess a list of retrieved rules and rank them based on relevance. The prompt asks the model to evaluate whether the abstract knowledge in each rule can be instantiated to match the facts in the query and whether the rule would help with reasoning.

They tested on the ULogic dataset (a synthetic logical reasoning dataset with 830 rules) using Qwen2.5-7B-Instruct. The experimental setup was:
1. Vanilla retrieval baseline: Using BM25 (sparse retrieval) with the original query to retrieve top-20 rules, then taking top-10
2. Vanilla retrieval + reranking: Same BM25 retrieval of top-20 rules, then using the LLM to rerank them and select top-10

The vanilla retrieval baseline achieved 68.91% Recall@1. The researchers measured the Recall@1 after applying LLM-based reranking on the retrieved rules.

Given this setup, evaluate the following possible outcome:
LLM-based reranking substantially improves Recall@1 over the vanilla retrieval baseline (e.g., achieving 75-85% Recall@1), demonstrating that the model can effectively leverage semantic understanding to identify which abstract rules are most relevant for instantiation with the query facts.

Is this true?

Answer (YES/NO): NO